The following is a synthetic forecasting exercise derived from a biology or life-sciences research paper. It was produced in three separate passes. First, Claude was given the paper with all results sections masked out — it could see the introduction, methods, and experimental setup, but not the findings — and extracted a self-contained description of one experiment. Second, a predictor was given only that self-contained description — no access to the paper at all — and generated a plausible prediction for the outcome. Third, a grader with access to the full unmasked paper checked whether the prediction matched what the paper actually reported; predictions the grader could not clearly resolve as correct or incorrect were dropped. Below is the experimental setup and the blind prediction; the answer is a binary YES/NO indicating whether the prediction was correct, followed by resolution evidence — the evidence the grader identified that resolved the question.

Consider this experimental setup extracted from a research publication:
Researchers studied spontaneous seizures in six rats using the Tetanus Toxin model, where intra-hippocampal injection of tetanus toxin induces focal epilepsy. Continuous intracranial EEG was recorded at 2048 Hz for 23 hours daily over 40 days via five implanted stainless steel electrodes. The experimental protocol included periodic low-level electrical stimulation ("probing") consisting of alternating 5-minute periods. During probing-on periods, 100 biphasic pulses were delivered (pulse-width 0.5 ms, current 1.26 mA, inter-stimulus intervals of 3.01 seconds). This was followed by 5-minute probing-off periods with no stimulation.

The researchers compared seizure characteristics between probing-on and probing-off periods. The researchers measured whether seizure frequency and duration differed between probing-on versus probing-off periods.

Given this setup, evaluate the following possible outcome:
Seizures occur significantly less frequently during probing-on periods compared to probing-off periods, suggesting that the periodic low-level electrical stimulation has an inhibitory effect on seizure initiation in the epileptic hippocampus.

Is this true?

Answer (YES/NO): NO